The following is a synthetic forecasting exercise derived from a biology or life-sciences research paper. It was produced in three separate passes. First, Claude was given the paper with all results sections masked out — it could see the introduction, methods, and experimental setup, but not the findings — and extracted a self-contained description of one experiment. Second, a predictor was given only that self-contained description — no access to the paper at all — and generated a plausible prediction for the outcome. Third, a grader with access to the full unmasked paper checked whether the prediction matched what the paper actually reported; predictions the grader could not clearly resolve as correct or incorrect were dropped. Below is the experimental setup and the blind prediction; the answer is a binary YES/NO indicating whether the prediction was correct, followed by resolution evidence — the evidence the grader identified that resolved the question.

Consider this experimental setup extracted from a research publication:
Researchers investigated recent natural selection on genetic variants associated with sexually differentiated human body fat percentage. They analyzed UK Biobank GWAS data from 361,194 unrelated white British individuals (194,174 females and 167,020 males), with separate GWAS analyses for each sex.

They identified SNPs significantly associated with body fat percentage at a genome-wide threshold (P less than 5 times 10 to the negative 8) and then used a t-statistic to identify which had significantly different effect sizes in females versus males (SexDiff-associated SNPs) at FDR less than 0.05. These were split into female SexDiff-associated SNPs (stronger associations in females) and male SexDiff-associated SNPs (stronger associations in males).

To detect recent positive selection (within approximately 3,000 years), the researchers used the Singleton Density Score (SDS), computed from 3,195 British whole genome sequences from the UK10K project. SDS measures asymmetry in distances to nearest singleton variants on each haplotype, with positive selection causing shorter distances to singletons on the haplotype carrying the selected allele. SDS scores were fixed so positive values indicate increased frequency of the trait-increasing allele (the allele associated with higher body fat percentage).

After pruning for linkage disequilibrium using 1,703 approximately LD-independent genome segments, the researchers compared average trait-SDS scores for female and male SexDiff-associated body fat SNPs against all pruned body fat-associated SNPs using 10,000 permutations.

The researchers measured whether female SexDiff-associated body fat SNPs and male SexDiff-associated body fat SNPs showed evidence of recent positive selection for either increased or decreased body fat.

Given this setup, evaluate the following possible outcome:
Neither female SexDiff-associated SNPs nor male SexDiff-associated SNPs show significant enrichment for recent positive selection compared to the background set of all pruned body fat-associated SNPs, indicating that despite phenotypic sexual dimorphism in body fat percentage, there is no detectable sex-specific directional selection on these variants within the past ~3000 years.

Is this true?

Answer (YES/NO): NO